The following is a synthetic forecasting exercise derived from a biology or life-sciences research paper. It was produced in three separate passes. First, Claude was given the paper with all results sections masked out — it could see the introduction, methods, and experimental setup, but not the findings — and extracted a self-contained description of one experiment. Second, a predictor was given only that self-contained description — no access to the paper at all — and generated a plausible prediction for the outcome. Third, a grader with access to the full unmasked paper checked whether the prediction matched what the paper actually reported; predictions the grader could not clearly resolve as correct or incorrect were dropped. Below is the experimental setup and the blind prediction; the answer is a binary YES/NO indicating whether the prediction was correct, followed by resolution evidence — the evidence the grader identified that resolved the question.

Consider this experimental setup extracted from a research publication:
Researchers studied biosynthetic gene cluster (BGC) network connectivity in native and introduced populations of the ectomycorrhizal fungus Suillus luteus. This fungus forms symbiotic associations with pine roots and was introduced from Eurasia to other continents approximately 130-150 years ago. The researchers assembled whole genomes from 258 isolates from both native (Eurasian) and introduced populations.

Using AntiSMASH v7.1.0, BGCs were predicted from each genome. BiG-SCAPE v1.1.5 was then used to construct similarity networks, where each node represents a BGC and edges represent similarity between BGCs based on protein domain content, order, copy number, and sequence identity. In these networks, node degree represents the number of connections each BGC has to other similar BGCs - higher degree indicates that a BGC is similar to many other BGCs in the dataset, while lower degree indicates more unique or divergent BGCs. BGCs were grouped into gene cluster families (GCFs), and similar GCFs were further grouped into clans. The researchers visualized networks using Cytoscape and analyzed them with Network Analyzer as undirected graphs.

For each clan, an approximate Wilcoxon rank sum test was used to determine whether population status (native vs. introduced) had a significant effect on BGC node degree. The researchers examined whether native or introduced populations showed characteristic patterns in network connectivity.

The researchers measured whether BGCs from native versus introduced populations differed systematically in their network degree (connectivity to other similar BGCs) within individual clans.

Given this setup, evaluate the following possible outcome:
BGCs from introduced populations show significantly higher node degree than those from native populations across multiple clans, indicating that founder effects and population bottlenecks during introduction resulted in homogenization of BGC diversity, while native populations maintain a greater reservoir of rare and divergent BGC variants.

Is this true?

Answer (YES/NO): NO